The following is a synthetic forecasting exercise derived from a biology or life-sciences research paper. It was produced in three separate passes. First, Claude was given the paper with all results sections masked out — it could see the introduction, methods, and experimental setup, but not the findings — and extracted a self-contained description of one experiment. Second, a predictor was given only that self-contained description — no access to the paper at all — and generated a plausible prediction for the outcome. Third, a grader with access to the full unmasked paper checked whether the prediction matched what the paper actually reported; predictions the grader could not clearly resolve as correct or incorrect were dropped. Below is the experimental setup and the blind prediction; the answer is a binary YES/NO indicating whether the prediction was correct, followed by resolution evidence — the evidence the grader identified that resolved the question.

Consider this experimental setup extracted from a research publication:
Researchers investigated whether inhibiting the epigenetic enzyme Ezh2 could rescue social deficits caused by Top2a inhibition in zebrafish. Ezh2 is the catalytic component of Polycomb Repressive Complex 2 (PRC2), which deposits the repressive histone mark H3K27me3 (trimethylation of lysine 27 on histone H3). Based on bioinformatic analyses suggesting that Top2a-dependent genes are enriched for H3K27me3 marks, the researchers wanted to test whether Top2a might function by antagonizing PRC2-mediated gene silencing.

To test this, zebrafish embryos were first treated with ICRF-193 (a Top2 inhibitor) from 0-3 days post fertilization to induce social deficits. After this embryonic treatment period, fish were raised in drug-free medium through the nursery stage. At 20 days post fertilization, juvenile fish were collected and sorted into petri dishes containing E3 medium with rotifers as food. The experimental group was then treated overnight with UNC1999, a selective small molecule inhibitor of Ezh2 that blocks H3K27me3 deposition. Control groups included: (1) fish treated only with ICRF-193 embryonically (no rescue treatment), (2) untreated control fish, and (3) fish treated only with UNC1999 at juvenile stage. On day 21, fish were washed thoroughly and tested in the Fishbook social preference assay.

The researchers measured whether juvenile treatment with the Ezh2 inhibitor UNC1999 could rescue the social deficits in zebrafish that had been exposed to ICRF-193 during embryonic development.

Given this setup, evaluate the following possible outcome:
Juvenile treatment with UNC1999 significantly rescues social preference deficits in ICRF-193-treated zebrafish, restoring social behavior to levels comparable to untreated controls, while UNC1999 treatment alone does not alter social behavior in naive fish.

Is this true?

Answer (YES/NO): NO